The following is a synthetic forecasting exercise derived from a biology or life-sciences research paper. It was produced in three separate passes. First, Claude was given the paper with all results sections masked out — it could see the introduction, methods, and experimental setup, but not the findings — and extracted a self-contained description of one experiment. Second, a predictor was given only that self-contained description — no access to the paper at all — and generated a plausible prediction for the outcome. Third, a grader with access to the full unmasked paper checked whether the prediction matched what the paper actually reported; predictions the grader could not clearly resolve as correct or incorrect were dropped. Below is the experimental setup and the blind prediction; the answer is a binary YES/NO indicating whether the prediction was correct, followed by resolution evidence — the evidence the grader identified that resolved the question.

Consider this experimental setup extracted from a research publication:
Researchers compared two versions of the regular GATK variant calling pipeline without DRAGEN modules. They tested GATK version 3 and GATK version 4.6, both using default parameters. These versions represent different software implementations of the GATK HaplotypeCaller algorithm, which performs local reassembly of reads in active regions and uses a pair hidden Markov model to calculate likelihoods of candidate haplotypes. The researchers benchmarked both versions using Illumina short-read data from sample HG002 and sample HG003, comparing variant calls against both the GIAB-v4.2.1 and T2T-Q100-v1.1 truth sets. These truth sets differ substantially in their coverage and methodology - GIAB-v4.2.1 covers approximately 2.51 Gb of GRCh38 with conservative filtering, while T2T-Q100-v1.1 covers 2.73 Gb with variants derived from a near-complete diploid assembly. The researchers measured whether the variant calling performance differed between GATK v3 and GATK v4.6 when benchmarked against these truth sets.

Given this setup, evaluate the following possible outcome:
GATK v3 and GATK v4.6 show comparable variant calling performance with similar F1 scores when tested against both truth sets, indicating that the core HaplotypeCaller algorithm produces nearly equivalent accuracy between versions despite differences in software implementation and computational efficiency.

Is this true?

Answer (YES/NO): YES